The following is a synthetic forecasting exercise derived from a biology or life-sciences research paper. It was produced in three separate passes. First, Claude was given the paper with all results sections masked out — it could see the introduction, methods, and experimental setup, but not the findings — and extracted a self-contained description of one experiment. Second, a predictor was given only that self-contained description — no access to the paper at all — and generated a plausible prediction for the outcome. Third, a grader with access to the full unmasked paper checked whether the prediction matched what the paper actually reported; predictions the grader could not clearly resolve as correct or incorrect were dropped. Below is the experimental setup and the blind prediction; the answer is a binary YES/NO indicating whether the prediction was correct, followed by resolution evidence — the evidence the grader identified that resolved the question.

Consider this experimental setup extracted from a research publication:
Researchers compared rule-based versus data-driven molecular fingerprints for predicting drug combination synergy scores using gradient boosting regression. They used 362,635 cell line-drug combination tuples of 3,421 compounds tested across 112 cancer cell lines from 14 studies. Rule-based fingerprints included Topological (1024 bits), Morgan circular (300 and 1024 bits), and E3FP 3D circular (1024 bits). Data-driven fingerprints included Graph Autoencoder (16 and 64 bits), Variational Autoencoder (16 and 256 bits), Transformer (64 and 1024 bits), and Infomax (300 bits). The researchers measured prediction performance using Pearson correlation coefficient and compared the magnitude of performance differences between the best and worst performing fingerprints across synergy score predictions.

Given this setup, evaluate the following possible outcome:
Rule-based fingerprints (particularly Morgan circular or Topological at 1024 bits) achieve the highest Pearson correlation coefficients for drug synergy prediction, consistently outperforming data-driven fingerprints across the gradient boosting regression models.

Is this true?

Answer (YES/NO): NO